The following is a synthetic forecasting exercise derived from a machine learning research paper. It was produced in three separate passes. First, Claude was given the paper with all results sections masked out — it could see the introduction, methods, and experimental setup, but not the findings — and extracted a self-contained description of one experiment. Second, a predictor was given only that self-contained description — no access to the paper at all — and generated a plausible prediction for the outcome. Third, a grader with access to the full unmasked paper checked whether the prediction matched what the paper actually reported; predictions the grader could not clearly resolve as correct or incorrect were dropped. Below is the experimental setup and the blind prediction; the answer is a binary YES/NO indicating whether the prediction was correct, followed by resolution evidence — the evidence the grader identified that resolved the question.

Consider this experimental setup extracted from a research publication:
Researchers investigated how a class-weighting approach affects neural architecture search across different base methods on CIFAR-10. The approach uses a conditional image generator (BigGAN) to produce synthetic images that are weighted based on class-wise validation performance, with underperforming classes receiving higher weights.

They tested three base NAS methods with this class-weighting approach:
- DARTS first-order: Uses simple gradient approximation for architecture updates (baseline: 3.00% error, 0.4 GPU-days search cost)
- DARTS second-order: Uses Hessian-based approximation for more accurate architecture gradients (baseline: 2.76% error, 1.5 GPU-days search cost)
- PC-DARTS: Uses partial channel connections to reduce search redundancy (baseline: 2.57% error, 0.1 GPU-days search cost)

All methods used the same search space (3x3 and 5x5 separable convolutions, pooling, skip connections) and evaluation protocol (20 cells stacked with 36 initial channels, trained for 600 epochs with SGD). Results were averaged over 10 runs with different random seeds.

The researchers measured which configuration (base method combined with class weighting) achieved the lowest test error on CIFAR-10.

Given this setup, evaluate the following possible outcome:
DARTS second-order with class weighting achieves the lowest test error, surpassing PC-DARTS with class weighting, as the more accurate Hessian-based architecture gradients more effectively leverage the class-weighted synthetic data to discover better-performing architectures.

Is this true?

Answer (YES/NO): NO